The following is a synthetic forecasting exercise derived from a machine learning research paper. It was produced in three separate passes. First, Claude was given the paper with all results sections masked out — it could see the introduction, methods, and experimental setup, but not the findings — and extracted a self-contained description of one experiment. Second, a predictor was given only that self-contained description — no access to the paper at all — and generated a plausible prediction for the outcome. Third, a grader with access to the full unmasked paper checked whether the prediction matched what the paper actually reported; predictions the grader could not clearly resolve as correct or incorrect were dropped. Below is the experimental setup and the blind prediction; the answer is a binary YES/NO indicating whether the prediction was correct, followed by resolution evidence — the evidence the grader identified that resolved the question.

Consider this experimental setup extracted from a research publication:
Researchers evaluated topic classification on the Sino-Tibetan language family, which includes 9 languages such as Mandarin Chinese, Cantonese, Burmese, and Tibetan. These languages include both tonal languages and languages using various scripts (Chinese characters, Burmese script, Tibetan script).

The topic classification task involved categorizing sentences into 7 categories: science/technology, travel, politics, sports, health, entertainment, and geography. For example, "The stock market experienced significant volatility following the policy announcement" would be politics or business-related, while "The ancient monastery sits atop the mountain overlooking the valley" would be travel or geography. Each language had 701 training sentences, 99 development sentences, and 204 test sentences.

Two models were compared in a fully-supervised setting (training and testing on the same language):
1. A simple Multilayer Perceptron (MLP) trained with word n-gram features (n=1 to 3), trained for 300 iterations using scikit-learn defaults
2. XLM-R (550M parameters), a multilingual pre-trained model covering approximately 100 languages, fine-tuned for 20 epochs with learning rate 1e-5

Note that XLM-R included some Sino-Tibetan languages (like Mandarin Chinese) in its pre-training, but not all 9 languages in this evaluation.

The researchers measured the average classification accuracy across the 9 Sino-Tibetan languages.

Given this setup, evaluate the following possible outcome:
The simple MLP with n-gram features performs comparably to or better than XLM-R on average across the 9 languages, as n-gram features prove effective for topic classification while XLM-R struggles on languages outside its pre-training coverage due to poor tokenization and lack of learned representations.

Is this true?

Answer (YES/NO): YES